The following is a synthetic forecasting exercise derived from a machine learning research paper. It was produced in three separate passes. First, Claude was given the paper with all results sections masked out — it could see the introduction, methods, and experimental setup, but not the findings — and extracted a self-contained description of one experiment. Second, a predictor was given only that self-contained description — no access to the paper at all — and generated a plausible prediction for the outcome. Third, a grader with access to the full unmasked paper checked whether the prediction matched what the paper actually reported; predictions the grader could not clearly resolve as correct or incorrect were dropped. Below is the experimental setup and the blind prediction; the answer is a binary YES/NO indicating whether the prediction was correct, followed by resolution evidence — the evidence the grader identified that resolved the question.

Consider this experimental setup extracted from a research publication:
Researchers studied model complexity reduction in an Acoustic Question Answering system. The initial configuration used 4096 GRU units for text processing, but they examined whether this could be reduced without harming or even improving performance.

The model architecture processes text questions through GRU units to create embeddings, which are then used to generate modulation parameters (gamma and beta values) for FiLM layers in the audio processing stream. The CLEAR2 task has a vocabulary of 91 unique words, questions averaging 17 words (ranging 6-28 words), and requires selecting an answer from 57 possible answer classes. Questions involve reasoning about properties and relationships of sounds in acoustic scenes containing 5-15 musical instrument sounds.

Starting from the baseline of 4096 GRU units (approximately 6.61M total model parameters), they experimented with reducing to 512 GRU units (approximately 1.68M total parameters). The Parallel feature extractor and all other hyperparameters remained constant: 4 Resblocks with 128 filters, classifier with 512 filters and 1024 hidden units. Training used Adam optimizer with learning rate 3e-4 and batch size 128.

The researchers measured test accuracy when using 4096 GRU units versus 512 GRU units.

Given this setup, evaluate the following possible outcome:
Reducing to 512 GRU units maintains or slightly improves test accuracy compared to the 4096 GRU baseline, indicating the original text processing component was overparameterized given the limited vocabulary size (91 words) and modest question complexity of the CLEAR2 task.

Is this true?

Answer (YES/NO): YES